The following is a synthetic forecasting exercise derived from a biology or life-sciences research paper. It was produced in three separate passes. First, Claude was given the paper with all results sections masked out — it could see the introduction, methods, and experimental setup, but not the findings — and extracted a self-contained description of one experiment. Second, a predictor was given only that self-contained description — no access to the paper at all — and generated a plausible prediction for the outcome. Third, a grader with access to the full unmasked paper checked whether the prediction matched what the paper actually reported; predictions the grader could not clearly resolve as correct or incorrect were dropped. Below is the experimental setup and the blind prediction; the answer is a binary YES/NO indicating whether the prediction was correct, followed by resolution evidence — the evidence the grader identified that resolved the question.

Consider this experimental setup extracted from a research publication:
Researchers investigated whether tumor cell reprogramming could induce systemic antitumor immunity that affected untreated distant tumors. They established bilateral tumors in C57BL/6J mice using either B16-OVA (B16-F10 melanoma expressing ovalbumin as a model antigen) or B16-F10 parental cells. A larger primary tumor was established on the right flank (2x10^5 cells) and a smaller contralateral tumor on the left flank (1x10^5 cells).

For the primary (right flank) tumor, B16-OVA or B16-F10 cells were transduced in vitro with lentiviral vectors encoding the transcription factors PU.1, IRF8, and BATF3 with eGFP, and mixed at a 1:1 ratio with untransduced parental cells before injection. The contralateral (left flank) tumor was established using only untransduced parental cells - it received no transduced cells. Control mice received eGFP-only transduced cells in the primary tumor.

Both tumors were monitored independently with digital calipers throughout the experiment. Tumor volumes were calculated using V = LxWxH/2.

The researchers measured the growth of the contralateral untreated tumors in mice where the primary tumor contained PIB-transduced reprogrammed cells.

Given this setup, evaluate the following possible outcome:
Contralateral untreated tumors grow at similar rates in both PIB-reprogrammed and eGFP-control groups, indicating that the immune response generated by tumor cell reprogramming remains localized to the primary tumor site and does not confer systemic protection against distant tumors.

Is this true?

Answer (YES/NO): NO